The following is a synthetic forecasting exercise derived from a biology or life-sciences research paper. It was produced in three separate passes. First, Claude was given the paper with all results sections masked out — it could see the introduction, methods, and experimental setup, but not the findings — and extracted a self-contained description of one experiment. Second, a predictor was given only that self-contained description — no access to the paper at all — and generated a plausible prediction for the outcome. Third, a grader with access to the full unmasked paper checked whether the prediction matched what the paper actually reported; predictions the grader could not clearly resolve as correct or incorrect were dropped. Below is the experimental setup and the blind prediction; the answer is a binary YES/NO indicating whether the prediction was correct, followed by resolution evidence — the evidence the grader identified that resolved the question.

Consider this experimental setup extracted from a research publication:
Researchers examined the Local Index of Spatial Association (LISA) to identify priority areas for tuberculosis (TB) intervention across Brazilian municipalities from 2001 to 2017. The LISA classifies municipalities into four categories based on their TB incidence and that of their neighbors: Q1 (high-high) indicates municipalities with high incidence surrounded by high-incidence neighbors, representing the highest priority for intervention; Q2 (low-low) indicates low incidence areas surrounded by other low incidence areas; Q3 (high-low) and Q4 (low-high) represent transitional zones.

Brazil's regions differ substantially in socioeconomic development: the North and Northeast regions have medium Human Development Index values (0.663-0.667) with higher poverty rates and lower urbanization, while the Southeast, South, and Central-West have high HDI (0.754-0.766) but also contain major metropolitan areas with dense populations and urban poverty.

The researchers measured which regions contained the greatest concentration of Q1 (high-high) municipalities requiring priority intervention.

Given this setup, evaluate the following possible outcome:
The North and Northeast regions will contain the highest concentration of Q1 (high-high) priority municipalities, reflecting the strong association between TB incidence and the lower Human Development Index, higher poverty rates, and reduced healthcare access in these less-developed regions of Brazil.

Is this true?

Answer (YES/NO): NO